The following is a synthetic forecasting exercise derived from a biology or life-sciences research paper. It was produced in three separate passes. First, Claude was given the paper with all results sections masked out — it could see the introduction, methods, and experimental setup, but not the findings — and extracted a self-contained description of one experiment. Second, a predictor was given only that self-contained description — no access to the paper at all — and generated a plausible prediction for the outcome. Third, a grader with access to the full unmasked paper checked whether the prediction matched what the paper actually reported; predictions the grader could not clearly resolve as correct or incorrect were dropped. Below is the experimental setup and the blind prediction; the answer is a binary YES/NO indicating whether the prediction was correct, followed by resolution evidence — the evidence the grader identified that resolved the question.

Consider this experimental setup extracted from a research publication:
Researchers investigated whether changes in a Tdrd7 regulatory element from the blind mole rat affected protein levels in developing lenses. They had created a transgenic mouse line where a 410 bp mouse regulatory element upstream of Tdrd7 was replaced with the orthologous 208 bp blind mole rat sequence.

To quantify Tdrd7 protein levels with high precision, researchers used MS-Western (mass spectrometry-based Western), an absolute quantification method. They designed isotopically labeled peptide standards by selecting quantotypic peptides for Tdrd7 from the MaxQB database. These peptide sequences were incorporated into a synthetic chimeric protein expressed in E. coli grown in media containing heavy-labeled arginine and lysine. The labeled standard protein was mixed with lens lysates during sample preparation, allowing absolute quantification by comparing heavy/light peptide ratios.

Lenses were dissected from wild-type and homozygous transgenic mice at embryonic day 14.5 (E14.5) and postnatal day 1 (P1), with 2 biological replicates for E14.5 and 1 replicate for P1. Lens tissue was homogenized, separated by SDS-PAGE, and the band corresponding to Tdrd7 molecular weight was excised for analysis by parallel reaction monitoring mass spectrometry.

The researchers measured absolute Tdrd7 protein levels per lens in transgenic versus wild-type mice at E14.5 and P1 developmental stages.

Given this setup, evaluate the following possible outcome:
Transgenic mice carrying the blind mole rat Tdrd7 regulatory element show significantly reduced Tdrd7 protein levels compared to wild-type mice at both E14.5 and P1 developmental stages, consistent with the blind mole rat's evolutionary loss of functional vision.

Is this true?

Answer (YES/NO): NO